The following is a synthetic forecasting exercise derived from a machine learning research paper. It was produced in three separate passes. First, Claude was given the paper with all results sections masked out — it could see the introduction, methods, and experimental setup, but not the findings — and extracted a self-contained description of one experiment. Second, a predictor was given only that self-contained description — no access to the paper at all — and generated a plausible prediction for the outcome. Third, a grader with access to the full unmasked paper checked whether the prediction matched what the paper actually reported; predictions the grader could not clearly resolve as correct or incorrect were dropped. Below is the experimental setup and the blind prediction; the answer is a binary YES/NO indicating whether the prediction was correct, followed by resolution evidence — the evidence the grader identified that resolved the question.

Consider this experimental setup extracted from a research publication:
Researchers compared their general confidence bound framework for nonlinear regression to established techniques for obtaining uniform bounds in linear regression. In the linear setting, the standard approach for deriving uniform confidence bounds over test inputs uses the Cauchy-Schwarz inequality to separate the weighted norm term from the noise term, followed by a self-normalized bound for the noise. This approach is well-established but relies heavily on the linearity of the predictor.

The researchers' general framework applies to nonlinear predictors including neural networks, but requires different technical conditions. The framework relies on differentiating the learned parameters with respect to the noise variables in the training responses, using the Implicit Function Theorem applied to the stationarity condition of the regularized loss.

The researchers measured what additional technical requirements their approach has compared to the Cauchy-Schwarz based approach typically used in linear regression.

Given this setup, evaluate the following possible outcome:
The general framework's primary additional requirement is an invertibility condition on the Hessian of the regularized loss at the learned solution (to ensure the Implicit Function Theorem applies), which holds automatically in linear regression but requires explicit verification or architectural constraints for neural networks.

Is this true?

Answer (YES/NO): NO